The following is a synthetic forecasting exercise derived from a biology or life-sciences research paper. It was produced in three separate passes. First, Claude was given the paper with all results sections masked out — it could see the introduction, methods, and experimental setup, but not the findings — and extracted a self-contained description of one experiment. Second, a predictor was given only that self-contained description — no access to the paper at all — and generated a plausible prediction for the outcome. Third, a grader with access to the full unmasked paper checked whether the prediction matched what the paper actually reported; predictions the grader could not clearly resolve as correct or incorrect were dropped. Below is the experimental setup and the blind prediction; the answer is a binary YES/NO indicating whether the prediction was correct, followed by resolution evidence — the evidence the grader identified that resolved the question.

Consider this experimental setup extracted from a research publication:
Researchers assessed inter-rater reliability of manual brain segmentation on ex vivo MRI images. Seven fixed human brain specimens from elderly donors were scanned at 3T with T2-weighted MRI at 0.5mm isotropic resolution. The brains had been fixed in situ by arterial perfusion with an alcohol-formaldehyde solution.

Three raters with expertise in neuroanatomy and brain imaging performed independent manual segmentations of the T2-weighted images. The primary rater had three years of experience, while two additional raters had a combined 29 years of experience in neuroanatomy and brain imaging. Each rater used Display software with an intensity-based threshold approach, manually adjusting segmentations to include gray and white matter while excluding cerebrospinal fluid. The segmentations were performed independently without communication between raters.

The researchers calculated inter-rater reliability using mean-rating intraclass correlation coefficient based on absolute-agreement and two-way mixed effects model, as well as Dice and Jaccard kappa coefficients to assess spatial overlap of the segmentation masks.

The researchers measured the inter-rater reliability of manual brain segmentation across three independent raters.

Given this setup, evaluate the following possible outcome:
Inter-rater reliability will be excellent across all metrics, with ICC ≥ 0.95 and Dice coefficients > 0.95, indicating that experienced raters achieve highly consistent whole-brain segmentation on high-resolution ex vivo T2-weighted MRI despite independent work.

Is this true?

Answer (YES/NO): YES